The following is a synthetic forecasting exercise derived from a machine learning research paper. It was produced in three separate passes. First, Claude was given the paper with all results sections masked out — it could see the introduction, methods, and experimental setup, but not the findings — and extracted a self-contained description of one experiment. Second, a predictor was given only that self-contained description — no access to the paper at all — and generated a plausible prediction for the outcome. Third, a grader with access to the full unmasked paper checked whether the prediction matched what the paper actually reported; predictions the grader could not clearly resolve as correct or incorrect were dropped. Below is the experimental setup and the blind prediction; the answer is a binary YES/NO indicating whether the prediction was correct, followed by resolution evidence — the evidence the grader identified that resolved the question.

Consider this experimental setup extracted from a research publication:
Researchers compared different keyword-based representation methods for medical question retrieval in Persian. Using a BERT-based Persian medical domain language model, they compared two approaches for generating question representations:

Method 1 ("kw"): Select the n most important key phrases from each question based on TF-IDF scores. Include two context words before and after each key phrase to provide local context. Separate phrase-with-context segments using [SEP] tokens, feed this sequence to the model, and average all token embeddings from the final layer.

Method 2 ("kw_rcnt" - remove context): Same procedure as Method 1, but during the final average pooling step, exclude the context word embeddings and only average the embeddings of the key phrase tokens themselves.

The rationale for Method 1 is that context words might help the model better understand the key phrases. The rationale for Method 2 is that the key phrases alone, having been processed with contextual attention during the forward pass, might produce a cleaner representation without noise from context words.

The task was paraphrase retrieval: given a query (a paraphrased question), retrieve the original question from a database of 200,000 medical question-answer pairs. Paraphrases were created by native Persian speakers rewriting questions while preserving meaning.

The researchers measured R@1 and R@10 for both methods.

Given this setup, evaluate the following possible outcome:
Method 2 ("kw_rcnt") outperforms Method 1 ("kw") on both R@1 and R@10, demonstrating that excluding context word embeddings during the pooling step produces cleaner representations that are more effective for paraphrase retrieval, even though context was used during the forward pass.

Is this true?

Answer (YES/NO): YES